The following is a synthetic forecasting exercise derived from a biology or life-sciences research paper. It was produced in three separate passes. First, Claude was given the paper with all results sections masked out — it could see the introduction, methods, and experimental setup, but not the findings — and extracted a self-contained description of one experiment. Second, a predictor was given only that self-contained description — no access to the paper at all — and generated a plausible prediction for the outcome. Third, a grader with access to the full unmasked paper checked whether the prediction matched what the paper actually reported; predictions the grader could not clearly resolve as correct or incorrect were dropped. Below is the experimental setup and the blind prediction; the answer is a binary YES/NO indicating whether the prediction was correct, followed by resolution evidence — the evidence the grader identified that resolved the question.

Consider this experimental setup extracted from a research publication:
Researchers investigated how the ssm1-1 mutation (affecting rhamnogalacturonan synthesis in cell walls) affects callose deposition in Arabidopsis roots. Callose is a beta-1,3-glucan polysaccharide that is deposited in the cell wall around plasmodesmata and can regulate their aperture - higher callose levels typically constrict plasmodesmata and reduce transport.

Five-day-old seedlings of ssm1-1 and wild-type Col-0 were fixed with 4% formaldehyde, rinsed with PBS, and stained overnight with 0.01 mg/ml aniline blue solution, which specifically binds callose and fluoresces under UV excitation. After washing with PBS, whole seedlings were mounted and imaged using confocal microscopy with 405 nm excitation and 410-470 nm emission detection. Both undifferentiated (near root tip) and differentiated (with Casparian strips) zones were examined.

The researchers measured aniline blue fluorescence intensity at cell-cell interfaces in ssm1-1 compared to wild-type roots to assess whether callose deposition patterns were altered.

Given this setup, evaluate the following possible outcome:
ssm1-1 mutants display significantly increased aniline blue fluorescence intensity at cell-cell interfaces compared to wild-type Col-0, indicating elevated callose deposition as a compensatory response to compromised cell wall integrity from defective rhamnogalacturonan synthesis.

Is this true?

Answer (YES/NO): YES